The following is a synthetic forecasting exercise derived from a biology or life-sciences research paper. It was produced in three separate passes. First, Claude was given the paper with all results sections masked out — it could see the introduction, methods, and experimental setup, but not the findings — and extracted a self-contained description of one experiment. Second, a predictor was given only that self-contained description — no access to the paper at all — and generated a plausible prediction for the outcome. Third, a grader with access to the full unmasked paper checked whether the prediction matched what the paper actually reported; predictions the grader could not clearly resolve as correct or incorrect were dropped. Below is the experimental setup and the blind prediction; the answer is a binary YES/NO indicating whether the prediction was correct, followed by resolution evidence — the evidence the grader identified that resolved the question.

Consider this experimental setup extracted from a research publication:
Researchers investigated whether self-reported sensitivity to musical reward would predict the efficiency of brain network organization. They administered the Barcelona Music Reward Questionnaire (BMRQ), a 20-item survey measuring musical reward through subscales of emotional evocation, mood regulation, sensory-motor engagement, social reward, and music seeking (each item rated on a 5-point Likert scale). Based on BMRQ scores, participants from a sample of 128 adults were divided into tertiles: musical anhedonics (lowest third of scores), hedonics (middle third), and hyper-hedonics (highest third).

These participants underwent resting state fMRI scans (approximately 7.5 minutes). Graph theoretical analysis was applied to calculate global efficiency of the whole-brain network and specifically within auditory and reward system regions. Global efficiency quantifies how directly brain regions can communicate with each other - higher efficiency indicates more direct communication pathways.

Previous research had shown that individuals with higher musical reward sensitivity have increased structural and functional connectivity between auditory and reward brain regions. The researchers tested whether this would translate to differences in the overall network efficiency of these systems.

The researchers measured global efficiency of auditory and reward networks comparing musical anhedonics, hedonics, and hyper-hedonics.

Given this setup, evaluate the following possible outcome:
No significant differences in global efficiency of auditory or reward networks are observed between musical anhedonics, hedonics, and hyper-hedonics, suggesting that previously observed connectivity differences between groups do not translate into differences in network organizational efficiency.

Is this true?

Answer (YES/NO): YES